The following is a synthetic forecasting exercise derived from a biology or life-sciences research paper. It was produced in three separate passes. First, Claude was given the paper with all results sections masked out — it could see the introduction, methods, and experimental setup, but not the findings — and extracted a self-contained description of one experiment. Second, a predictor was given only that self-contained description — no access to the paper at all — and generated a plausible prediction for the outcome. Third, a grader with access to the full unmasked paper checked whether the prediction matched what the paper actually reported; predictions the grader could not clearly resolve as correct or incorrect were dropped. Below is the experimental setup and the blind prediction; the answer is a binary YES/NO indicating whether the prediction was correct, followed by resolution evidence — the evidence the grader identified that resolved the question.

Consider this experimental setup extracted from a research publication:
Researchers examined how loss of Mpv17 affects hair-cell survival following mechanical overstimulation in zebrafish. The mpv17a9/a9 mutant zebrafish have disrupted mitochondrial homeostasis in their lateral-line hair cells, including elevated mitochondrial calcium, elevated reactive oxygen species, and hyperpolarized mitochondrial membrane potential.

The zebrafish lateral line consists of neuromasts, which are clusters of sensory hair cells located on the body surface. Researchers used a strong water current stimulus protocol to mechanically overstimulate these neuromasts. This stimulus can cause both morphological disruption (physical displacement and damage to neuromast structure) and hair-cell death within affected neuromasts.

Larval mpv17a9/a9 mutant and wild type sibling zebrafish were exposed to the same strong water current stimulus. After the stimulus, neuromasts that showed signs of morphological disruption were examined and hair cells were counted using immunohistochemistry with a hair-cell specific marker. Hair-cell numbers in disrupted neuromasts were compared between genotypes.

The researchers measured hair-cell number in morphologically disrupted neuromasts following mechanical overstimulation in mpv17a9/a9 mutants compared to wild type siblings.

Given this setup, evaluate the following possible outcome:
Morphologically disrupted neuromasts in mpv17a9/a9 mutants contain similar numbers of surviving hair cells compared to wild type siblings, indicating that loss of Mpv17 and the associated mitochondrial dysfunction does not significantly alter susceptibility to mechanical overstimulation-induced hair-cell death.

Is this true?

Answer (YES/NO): NO